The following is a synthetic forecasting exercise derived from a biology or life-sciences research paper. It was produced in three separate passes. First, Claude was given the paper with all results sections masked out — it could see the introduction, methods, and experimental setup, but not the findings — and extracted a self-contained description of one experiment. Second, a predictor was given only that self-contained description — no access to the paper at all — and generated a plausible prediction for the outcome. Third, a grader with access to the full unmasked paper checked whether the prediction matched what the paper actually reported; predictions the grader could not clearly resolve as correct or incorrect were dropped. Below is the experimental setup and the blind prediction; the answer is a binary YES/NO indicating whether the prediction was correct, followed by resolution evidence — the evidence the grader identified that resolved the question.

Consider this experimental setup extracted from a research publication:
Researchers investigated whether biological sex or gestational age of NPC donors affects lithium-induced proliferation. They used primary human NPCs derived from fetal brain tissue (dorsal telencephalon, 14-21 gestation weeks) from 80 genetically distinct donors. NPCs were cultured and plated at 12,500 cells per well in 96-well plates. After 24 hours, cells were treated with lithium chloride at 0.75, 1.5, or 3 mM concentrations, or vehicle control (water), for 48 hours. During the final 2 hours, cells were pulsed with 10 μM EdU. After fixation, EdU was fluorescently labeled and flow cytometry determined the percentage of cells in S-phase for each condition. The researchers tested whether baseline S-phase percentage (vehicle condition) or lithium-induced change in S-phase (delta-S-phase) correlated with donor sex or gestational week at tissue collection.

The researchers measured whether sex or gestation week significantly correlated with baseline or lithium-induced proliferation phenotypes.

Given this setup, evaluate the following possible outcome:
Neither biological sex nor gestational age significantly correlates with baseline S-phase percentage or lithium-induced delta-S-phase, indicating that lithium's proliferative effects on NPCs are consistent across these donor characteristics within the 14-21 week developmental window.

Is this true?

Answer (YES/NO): YES